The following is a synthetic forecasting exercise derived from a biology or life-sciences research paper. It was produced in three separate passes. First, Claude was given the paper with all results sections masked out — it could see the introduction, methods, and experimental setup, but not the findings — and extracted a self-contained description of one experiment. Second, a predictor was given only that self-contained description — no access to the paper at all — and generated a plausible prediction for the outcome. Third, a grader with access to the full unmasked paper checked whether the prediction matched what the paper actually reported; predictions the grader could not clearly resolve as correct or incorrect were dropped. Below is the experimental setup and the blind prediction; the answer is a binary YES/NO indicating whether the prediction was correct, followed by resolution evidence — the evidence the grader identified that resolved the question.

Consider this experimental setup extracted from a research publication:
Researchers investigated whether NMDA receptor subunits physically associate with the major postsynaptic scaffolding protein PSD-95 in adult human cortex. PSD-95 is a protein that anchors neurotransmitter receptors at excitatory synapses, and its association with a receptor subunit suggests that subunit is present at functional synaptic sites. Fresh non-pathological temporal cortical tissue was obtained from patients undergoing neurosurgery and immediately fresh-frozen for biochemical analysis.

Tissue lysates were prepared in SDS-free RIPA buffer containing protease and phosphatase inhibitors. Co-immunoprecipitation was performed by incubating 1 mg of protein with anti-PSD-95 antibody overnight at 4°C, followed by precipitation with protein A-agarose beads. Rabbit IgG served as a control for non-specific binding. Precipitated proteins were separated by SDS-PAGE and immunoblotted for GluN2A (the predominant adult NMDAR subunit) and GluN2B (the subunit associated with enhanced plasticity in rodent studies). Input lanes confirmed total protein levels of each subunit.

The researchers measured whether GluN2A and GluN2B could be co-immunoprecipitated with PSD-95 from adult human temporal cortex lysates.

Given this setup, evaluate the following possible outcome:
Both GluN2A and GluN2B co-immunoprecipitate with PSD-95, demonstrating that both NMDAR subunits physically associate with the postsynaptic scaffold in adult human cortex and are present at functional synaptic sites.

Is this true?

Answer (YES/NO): YES